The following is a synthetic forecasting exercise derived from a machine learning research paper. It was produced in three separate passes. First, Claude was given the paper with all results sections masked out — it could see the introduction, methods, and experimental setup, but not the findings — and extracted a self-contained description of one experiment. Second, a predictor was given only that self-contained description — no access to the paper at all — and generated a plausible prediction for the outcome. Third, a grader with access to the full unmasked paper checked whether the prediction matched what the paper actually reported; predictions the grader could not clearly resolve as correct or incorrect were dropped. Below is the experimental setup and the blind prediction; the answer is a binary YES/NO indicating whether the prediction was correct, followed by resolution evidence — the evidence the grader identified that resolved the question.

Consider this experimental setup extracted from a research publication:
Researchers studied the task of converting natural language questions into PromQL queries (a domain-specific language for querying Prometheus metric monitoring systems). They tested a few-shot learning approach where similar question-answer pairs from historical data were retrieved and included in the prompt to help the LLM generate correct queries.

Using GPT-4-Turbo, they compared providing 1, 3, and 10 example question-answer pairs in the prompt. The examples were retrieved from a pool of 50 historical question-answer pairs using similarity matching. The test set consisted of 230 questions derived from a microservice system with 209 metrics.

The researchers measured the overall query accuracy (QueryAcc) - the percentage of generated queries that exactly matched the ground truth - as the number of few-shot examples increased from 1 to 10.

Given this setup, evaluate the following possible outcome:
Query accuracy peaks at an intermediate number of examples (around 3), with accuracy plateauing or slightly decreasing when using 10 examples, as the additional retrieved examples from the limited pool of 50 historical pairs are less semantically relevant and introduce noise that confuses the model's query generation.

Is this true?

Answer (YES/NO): NO